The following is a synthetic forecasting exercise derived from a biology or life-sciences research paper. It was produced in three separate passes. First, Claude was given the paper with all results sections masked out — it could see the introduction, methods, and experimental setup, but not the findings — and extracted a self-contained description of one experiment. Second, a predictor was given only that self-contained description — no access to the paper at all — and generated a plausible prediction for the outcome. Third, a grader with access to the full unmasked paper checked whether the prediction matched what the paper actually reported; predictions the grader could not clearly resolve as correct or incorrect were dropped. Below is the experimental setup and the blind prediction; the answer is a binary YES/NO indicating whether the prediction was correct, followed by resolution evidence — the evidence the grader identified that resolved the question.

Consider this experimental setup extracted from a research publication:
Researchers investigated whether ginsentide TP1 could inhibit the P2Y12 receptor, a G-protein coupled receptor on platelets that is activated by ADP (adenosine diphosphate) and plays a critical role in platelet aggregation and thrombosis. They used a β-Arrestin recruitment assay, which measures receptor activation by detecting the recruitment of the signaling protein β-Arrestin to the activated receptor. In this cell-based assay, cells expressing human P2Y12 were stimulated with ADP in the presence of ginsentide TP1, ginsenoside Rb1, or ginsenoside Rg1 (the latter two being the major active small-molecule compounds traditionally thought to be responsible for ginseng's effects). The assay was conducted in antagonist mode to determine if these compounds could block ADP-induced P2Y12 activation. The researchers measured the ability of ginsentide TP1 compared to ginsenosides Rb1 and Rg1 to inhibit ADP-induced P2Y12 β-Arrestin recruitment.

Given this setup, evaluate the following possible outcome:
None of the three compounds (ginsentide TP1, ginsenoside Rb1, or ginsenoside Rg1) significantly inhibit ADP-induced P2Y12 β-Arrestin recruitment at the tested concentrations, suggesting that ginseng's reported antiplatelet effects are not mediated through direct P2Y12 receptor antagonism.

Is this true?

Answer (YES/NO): NO